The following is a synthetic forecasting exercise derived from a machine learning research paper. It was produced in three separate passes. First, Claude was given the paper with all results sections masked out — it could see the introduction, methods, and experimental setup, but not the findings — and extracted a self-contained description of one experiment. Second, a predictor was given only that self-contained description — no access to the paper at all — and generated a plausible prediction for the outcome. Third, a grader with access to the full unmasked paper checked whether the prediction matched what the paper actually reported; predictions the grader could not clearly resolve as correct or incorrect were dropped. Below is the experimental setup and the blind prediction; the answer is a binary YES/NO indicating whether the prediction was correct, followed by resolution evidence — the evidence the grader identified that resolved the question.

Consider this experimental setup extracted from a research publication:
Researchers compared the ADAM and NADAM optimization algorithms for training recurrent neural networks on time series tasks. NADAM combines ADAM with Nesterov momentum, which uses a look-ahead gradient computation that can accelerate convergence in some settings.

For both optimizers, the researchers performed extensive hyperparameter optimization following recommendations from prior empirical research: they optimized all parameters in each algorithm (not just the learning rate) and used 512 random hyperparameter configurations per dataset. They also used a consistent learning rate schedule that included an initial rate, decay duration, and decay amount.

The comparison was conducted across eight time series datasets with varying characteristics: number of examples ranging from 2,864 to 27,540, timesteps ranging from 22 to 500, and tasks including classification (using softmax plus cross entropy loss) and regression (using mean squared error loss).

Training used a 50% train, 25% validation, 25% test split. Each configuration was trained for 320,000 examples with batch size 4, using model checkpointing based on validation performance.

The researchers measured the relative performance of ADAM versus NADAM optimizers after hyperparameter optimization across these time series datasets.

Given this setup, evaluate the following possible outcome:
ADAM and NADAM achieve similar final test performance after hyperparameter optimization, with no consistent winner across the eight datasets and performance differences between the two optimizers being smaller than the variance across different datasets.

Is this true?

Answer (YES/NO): YES